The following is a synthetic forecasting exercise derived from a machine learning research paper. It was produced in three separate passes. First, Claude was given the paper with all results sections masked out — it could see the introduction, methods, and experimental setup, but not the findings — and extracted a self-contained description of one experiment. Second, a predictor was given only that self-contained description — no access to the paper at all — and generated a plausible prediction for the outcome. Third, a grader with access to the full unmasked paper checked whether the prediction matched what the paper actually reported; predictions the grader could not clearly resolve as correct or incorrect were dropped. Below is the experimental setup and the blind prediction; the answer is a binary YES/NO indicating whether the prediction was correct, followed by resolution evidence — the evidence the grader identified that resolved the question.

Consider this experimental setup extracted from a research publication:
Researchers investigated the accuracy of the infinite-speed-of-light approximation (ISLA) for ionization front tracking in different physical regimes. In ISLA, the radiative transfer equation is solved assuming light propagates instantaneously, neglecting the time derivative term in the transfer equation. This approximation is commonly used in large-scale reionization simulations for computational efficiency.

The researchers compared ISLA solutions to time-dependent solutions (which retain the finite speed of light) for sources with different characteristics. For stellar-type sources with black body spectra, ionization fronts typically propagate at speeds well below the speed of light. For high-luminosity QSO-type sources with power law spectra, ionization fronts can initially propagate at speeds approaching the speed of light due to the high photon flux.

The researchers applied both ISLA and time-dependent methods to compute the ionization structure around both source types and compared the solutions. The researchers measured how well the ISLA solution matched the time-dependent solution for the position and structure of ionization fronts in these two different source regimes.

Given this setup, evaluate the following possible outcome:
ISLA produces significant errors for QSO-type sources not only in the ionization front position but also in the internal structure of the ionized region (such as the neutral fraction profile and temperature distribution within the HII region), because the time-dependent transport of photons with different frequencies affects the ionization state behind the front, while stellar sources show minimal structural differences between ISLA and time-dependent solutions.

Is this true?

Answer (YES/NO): NO